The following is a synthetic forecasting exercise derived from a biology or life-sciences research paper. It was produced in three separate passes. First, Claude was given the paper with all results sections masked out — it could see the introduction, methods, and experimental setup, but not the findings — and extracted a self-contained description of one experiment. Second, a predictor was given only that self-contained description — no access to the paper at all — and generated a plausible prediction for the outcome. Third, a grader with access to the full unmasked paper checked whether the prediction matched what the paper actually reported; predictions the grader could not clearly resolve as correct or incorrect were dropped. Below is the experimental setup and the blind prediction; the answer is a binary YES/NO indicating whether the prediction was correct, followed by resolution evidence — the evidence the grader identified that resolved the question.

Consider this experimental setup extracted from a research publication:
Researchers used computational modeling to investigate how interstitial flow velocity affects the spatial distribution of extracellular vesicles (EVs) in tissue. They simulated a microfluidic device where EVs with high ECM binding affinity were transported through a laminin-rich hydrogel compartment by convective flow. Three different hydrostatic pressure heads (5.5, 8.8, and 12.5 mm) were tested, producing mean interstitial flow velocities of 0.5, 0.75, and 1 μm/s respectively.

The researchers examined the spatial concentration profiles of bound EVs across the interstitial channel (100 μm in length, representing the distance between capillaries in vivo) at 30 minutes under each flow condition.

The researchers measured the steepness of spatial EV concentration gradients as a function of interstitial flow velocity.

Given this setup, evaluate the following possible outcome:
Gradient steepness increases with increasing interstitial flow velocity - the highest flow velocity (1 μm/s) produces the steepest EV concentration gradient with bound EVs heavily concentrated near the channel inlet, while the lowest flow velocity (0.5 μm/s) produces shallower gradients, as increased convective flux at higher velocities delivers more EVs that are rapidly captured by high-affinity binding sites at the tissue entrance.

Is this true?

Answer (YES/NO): NO